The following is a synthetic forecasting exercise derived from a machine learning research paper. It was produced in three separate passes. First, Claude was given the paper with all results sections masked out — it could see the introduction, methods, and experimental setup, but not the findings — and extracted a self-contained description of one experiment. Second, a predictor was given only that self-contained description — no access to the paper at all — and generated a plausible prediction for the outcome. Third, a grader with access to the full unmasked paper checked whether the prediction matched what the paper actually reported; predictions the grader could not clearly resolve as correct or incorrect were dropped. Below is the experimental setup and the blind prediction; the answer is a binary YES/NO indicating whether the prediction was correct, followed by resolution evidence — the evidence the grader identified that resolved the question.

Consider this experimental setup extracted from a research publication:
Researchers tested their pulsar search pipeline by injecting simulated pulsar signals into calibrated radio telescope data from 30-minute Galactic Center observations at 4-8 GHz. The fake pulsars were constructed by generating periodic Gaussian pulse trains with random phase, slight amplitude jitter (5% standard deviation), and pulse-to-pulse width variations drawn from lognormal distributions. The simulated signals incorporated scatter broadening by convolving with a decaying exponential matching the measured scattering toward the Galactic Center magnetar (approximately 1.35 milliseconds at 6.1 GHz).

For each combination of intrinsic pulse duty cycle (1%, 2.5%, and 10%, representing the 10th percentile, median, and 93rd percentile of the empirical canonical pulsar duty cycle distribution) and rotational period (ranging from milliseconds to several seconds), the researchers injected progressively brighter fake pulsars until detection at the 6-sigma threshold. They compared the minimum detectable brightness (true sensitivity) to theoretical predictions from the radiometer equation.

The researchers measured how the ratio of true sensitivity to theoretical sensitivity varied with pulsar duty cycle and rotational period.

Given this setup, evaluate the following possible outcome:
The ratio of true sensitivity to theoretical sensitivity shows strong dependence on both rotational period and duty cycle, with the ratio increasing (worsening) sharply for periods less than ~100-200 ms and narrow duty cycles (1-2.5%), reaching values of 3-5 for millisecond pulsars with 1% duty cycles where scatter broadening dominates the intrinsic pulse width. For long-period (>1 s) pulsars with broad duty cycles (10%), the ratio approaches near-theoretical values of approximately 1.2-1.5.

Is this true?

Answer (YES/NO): NO